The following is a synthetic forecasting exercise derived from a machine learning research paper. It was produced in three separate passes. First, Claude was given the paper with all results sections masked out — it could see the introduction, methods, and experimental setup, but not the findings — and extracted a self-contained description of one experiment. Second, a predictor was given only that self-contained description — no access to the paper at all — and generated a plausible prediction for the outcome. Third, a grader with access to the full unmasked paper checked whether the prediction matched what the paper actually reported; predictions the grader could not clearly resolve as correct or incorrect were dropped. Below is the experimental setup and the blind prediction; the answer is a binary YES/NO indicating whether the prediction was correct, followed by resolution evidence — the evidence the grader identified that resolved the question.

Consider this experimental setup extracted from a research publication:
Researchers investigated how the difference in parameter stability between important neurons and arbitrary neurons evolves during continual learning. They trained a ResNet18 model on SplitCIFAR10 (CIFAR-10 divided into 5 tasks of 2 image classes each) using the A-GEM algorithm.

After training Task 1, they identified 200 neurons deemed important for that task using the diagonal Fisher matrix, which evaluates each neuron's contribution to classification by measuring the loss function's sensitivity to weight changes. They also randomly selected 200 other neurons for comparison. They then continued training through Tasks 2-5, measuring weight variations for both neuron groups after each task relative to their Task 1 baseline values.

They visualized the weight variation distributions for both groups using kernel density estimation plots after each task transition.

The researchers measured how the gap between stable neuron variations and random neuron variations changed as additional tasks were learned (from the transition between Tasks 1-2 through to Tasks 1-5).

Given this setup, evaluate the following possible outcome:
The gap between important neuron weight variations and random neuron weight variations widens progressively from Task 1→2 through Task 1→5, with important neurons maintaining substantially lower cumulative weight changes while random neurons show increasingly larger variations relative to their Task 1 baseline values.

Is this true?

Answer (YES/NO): YES